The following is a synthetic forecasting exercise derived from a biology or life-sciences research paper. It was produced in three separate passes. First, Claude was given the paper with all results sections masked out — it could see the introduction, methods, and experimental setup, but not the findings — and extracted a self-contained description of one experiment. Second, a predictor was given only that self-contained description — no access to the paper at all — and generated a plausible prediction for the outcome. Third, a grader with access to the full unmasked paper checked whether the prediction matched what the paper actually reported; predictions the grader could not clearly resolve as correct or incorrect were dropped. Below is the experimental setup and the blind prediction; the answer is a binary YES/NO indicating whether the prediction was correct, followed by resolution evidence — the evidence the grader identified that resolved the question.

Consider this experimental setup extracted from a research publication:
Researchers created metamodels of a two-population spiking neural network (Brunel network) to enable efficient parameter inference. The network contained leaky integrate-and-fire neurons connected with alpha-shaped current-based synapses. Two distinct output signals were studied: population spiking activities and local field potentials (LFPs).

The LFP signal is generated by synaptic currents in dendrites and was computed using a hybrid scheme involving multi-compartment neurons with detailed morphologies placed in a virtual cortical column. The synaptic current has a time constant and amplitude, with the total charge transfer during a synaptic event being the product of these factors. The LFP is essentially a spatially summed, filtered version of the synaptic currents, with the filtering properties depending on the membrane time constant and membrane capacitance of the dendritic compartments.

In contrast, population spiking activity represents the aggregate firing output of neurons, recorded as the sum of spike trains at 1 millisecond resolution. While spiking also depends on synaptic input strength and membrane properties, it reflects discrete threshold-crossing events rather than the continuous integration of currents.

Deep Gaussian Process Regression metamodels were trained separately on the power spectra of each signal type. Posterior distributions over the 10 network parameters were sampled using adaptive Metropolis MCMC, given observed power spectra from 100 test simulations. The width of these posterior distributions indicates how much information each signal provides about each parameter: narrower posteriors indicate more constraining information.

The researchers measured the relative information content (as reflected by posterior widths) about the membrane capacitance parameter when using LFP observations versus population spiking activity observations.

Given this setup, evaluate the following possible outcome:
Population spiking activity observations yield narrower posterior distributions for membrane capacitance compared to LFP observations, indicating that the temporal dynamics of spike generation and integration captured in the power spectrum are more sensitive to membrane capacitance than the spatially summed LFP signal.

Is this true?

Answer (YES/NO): NO